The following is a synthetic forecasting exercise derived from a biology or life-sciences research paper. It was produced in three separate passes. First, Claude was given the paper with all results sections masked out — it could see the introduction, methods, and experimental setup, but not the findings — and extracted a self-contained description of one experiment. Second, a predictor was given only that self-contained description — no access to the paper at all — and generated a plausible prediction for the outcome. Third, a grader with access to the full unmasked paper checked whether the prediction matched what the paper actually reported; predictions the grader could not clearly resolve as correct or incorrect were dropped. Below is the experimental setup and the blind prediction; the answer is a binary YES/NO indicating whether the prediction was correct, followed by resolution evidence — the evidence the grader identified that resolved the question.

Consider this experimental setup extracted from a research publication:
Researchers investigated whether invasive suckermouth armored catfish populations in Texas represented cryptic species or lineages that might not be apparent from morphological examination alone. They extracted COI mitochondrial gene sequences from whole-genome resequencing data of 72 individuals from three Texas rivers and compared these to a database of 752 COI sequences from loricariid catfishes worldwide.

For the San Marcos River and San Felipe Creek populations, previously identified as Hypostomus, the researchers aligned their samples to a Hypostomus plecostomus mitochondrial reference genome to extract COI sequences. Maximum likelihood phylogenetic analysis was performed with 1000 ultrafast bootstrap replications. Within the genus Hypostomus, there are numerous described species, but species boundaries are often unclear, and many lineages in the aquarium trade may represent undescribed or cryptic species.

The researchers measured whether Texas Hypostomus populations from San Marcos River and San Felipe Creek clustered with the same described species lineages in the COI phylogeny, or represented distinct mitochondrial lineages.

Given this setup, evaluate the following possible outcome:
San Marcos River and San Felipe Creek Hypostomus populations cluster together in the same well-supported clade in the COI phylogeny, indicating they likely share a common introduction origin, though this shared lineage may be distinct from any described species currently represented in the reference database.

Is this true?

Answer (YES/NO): YES